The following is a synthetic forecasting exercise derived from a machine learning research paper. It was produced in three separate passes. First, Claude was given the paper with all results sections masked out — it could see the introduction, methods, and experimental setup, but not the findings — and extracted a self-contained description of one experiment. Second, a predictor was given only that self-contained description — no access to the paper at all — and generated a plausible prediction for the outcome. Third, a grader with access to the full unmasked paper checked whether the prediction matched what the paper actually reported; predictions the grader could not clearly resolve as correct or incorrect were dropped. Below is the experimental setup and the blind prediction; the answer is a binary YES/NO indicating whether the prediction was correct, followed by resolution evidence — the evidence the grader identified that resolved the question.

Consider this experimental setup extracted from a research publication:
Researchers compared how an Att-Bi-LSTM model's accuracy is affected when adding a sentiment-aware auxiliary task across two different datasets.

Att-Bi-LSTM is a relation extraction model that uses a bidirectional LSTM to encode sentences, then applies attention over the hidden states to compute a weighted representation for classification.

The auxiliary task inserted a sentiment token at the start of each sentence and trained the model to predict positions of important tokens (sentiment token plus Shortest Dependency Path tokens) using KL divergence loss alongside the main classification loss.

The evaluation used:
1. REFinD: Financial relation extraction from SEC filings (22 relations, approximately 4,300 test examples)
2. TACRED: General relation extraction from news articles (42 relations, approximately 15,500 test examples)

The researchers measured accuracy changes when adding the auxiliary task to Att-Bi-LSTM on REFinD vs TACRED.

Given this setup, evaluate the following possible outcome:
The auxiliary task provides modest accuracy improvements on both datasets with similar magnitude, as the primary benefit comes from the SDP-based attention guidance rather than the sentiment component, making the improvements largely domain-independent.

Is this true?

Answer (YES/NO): NO